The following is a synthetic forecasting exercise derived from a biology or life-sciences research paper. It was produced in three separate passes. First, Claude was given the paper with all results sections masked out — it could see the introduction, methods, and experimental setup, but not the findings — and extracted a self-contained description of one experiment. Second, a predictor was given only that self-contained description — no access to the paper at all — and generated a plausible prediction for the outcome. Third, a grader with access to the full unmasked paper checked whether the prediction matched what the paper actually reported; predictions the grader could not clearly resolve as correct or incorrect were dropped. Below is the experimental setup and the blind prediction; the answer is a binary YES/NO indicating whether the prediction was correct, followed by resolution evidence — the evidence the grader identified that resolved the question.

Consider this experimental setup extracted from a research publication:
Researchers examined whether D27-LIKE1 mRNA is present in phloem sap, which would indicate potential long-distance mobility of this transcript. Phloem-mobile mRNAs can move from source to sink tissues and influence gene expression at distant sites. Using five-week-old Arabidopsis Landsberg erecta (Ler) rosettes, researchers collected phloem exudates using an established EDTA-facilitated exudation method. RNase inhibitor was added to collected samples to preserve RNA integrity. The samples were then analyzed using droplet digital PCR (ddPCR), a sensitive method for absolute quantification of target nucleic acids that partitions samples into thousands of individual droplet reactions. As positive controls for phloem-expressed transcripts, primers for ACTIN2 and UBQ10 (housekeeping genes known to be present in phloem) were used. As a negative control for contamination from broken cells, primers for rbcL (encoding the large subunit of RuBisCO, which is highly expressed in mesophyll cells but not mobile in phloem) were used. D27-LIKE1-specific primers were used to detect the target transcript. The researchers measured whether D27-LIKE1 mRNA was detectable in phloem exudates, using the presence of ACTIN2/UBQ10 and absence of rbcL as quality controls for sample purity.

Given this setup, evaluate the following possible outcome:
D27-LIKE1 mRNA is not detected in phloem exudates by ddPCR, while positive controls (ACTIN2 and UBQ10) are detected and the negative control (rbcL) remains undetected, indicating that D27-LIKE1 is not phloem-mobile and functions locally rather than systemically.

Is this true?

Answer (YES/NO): NO